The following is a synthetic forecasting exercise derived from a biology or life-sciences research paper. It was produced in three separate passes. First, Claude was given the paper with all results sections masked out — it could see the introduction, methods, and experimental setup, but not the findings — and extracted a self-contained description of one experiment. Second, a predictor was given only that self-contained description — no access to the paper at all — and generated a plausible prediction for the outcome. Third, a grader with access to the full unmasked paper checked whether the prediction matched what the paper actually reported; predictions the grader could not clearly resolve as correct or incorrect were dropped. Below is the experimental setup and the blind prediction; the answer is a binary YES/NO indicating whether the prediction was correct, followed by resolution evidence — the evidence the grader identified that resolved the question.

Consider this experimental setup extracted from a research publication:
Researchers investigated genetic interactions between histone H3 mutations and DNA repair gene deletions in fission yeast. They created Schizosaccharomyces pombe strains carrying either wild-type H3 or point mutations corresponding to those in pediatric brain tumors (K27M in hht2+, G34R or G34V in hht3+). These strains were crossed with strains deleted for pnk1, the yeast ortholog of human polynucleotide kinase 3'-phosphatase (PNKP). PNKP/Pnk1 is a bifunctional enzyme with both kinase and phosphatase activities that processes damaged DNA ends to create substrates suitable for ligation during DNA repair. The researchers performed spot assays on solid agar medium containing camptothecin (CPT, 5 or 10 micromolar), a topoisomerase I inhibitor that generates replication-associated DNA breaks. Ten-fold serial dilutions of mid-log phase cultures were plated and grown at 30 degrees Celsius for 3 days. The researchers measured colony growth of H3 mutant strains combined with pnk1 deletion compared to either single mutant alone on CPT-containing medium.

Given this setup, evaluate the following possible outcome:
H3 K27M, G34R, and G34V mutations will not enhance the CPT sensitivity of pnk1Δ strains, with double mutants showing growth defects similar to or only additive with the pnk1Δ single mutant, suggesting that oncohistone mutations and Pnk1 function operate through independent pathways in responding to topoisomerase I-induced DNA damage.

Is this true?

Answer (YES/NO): NO